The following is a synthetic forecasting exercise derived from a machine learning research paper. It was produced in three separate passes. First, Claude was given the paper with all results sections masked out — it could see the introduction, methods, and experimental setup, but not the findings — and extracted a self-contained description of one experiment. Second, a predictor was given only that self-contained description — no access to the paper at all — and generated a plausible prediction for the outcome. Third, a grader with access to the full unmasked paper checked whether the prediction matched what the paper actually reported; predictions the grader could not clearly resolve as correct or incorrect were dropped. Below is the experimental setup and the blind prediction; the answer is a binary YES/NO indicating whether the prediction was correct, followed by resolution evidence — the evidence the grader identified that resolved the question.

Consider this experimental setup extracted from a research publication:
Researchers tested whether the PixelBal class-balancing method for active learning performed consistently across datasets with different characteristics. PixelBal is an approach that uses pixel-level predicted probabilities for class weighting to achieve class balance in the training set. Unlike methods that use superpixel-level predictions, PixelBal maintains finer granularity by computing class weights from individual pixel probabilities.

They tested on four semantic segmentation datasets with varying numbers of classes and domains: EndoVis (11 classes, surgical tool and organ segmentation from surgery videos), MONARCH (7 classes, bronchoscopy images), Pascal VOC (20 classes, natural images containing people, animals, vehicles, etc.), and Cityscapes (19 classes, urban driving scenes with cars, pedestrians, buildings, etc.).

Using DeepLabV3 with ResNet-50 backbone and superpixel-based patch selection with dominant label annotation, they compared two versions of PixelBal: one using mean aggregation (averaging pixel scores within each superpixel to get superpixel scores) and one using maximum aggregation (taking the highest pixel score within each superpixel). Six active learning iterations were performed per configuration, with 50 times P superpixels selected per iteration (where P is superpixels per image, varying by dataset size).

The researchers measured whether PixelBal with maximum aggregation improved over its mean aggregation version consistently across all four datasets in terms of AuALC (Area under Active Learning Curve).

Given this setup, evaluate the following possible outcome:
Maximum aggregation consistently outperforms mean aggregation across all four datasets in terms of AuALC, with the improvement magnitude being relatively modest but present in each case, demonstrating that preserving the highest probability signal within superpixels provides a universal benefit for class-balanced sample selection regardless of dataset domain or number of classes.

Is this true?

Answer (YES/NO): NO